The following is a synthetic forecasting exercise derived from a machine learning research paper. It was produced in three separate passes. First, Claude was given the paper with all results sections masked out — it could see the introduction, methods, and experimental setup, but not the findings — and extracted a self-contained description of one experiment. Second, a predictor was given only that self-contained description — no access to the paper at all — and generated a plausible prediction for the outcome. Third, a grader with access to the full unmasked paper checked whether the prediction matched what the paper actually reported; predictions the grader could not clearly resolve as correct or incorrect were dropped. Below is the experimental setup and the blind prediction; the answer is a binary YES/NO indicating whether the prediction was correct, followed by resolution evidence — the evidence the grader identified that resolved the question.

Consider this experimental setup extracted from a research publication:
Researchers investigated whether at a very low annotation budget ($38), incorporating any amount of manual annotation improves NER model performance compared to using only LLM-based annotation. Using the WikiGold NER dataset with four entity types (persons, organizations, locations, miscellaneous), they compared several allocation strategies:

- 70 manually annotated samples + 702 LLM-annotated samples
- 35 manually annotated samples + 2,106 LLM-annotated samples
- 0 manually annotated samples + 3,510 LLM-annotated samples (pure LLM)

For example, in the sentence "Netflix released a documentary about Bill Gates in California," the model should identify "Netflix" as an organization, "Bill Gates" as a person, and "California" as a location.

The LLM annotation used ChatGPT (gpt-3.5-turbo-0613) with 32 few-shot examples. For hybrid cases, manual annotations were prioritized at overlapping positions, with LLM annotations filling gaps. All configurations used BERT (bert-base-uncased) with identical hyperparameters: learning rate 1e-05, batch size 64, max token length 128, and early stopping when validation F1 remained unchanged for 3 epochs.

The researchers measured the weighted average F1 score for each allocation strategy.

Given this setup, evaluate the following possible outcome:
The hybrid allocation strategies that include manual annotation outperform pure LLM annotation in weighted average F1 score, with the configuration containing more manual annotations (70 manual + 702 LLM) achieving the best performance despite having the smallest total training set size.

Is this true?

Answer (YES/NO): NO